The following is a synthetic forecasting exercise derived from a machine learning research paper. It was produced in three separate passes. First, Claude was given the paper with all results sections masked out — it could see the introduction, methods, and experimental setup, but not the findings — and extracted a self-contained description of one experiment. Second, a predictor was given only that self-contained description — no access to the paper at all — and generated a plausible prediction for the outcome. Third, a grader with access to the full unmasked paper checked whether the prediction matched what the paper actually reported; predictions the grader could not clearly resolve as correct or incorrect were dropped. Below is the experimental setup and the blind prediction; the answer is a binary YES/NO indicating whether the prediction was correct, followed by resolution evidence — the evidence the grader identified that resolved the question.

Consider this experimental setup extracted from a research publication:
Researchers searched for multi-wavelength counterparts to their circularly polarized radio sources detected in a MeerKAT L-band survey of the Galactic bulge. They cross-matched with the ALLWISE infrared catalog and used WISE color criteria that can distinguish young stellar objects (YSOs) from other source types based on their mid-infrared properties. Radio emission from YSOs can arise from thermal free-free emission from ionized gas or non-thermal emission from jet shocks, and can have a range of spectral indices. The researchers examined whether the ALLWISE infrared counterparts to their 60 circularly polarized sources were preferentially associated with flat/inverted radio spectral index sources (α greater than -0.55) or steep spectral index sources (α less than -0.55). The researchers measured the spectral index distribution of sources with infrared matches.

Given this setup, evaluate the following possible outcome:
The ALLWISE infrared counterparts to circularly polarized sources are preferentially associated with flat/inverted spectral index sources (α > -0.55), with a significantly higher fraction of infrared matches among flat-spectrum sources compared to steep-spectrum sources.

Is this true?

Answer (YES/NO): YES